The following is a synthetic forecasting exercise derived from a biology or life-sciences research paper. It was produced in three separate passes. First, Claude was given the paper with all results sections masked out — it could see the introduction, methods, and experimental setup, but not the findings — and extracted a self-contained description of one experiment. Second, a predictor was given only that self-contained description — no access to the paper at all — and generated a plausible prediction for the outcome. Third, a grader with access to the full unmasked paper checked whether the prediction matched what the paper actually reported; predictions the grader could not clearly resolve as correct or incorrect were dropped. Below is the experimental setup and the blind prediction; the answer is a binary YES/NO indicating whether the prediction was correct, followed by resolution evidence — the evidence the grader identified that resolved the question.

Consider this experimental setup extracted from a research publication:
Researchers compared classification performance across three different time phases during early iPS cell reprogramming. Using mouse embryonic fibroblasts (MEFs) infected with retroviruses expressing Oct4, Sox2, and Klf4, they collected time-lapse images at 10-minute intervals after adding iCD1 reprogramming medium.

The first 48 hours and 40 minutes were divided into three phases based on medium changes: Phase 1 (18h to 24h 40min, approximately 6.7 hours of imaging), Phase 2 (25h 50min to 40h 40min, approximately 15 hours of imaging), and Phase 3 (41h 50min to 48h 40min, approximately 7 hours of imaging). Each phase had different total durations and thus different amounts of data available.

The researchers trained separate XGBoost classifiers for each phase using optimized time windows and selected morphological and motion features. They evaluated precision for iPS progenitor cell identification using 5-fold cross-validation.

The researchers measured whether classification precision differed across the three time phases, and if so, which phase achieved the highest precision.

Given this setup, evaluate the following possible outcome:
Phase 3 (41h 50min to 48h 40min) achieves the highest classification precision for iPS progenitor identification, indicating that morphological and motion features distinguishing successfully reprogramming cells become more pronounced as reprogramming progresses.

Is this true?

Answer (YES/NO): NO